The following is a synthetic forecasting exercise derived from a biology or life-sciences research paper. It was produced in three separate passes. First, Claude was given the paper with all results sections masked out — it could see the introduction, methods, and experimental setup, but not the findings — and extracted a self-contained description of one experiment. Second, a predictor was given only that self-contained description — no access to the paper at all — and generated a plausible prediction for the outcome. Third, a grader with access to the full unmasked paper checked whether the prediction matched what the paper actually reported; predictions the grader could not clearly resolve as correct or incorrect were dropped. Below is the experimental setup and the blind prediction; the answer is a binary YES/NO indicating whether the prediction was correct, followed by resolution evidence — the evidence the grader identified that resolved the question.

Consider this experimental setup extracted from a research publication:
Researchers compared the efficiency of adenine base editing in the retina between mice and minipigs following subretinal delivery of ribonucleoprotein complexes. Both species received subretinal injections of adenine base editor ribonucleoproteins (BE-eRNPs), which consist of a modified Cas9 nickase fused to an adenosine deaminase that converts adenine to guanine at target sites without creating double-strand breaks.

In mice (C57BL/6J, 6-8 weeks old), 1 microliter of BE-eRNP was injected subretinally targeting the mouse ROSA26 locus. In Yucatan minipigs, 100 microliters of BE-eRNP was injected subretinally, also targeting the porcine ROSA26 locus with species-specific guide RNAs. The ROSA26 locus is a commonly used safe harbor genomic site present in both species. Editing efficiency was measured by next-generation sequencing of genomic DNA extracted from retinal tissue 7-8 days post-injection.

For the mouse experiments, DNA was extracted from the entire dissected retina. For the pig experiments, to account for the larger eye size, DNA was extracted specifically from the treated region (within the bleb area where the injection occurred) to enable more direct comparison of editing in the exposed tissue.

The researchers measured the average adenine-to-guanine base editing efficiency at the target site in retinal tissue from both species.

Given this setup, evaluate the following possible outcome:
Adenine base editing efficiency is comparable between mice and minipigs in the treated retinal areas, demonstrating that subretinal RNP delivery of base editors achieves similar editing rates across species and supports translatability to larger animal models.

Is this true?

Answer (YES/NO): NO